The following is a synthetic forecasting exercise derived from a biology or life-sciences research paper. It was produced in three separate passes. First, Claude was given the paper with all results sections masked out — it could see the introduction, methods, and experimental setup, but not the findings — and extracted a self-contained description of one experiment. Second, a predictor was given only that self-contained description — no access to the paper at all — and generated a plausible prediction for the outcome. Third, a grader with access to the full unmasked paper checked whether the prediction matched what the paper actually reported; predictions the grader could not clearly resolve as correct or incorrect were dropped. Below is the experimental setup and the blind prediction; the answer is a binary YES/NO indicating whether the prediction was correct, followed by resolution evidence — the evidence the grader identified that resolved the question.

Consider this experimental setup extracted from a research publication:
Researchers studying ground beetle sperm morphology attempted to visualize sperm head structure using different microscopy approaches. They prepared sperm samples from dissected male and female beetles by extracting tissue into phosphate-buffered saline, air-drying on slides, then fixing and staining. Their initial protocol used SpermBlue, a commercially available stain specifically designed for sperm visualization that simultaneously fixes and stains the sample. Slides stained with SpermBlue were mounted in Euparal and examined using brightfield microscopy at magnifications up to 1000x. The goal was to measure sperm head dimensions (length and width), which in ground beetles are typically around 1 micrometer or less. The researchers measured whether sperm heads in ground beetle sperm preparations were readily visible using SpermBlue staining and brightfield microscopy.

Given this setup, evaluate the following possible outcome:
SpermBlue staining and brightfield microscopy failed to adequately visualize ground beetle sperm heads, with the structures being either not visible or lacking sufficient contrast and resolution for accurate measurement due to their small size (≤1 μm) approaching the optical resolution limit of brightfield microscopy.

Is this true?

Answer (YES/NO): YES